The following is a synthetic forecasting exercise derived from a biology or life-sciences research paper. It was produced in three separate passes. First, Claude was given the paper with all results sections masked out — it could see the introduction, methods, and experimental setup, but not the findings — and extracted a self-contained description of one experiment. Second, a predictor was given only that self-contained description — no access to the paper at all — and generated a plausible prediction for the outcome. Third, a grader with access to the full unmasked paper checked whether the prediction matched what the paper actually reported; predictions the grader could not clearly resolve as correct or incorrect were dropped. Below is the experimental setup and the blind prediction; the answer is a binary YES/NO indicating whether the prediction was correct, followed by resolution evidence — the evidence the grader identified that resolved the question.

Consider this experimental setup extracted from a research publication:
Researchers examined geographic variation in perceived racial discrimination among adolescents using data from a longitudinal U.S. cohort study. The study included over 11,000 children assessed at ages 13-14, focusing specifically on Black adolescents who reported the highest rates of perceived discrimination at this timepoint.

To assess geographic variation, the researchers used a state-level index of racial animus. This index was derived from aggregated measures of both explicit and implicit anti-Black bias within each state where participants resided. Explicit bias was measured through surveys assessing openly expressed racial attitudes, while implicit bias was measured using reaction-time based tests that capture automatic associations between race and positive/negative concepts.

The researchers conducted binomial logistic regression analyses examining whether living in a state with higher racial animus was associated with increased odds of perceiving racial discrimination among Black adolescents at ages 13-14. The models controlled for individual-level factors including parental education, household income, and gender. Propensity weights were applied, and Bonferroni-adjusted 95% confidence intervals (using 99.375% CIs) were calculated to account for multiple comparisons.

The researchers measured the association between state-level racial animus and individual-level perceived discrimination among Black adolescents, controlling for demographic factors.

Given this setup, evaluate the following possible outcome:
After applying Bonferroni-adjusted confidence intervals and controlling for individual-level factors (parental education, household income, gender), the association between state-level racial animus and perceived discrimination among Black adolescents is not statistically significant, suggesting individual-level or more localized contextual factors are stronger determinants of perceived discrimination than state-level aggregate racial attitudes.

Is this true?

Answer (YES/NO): NO